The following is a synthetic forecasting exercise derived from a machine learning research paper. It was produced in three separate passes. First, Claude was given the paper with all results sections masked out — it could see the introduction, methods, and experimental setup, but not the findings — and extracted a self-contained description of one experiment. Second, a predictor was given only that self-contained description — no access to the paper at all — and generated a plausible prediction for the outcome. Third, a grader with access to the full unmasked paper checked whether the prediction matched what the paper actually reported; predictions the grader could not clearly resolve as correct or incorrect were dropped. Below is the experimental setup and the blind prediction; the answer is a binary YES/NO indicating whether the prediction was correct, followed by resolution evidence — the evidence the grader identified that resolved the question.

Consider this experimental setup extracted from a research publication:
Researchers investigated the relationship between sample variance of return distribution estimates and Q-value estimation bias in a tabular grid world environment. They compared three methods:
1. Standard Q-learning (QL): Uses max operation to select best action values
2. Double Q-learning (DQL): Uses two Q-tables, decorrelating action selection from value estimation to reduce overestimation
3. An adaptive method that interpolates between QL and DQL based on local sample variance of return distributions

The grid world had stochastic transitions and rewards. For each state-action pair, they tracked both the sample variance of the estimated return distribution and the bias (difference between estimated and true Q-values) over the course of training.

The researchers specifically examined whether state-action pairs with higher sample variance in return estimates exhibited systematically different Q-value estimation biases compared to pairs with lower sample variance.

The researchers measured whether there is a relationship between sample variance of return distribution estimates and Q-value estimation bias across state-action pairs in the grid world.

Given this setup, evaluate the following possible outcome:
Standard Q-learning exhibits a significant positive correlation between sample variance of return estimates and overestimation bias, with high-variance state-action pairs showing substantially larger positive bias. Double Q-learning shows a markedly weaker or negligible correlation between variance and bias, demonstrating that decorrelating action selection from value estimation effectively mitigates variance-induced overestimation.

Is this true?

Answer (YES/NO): NO